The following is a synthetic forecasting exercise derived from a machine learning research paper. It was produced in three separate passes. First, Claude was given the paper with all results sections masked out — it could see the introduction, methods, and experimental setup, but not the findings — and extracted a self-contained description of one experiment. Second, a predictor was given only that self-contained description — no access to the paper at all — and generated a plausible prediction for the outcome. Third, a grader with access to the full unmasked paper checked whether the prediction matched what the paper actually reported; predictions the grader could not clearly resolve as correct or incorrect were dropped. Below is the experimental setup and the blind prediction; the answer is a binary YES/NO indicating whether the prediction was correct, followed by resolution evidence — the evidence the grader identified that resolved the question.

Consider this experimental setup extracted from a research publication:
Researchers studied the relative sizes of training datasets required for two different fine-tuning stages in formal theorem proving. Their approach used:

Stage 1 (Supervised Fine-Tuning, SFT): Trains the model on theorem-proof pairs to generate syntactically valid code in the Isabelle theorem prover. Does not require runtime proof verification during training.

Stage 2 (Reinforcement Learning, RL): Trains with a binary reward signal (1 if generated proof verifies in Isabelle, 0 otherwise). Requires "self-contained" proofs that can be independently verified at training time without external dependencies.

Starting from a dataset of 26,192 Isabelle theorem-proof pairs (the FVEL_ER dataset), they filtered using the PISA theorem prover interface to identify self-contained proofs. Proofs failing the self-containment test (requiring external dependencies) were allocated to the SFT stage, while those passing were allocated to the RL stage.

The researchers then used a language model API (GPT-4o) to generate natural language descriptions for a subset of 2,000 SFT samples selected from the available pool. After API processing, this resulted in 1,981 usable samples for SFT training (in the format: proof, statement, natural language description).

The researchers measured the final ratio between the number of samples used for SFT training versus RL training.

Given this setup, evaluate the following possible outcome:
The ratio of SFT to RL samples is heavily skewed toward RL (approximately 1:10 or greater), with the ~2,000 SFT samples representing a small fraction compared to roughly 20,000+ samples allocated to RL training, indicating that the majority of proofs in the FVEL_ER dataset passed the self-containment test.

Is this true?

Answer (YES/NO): NO